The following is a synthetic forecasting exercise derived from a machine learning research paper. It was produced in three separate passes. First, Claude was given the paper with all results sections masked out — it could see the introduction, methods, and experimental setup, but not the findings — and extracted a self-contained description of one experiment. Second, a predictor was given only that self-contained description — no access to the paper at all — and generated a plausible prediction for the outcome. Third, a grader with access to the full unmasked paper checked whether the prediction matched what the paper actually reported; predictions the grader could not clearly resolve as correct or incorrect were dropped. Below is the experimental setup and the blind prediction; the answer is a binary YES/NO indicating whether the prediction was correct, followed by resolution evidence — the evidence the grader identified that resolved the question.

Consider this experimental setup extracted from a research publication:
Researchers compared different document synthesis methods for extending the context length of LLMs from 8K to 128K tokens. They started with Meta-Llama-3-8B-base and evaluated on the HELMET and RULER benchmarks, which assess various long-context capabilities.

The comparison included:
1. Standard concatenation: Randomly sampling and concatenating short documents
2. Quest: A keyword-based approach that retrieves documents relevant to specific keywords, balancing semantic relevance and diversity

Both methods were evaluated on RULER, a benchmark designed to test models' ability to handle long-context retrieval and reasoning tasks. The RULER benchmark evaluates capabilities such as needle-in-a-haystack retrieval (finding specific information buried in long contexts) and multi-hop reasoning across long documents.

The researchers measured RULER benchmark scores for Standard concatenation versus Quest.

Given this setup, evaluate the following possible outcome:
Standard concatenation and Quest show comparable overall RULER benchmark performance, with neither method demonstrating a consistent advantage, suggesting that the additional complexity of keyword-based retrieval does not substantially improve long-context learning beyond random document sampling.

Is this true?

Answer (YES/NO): YES